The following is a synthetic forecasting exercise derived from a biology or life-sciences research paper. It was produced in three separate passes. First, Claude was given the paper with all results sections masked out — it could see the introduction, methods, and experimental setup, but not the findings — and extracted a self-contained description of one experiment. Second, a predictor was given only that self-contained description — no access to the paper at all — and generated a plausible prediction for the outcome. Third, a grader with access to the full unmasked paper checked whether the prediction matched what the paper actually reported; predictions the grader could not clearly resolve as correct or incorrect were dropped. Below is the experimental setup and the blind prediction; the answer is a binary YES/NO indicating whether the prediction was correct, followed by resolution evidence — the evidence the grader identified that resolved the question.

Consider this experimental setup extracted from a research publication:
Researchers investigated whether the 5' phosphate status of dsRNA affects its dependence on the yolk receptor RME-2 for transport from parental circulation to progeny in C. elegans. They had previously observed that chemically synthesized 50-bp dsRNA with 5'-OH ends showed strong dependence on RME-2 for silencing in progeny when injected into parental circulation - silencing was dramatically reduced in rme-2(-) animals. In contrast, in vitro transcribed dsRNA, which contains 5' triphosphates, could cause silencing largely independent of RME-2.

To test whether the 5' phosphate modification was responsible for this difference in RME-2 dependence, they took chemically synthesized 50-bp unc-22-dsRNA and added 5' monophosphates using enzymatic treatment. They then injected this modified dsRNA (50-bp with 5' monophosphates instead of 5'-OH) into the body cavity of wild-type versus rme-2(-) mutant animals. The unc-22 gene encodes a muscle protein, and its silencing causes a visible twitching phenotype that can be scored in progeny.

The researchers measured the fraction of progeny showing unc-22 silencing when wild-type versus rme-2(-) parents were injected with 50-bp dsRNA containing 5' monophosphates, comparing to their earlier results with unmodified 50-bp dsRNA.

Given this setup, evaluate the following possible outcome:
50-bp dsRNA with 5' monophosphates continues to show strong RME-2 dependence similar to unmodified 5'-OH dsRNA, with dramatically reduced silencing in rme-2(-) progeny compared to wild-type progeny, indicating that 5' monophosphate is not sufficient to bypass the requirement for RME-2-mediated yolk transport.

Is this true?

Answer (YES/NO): NO